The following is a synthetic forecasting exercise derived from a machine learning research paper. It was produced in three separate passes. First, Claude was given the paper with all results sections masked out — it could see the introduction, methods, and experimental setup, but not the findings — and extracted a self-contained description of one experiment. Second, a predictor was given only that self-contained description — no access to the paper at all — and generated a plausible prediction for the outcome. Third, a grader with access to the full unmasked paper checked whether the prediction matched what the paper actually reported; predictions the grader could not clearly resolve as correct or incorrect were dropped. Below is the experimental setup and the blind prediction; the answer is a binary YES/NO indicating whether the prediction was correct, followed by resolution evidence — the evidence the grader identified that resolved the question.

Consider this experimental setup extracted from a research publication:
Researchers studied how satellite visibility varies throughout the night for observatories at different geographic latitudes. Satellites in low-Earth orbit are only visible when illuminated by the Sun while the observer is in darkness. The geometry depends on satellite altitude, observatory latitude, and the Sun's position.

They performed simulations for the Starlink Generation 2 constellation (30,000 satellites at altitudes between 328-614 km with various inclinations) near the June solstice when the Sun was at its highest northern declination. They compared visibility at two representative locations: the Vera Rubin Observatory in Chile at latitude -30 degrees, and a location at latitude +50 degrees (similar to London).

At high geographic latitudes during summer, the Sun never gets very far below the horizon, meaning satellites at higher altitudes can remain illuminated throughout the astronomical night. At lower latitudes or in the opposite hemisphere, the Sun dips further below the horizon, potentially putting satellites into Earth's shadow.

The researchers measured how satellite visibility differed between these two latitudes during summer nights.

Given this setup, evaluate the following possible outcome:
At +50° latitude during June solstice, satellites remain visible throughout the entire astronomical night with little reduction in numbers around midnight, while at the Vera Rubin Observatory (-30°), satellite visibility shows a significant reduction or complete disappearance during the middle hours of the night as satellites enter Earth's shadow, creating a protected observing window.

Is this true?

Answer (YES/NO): YES